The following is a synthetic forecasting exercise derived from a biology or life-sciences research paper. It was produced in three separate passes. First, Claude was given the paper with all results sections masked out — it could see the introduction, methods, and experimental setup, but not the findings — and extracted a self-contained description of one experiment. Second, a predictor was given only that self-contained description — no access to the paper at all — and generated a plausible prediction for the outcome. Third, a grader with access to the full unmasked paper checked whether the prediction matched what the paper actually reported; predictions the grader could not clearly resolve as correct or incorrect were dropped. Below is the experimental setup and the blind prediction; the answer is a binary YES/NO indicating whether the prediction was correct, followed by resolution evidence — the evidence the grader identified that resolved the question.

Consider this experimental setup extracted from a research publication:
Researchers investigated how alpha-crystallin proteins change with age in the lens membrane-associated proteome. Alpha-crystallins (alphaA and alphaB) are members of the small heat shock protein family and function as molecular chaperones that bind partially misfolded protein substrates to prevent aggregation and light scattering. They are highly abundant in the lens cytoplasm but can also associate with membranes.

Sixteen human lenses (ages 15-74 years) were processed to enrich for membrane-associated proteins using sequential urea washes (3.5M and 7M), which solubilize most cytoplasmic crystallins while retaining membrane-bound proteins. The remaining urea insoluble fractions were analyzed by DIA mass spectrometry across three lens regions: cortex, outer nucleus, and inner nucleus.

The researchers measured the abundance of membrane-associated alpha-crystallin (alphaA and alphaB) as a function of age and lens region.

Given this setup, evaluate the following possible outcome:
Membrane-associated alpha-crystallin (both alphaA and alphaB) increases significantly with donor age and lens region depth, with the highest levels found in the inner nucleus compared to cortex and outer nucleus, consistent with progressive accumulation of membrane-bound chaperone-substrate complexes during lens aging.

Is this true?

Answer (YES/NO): NO